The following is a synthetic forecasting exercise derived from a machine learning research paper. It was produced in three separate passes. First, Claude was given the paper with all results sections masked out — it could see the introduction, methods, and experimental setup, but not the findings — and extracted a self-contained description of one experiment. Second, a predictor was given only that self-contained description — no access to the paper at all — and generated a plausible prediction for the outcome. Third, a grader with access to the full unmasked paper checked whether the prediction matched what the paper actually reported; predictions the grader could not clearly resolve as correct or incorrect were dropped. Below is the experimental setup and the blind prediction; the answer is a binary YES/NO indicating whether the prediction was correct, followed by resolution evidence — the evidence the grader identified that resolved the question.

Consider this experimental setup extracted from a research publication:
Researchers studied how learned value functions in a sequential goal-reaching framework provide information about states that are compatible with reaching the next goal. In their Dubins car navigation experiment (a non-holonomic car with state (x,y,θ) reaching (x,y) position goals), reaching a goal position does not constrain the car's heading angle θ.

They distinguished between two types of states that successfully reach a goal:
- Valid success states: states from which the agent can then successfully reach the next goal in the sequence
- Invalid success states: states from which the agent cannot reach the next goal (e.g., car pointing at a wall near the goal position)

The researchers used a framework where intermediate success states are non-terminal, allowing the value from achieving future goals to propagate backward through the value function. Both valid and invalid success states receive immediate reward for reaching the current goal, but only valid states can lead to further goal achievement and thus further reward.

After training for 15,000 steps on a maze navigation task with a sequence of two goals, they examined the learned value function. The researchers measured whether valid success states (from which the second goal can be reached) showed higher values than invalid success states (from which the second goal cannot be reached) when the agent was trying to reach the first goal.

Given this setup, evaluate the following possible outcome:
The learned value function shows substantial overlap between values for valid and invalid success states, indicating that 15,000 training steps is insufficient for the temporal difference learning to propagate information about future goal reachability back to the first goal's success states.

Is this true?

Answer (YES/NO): NO